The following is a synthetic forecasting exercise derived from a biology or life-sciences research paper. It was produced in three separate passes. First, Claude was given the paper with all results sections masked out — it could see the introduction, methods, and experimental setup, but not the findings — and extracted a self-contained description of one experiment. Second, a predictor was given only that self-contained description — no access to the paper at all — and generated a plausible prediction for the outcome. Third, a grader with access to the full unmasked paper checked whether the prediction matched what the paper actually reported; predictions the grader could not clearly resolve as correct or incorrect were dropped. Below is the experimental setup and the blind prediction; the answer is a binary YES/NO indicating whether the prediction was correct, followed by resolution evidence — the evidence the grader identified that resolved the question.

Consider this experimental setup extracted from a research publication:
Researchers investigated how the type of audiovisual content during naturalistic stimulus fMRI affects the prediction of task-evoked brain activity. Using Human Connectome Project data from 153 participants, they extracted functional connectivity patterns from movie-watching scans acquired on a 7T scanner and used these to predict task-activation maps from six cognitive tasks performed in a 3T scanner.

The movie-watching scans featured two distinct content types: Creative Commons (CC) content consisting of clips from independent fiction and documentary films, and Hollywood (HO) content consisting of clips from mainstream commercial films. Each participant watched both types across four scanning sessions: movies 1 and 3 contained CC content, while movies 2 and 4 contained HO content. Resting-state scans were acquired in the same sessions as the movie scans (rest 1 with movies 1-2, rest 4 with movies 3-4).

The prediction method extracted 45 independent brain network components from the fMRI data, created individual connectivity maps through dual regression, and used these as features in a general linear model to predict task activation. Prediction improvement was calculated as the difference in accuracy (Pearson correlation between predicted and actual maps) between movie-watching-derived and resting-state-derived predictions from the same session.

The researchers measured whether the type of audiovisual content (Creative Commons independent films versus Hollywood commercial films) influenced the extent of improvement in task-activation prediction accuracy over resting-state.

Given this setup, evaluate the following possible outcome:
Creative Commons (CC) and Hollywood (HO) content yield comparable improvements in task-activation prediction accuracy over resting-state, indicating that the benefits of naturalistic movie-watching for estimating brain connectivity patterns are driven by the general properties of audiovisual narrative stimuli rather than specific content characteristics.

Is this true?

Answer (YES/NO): NO